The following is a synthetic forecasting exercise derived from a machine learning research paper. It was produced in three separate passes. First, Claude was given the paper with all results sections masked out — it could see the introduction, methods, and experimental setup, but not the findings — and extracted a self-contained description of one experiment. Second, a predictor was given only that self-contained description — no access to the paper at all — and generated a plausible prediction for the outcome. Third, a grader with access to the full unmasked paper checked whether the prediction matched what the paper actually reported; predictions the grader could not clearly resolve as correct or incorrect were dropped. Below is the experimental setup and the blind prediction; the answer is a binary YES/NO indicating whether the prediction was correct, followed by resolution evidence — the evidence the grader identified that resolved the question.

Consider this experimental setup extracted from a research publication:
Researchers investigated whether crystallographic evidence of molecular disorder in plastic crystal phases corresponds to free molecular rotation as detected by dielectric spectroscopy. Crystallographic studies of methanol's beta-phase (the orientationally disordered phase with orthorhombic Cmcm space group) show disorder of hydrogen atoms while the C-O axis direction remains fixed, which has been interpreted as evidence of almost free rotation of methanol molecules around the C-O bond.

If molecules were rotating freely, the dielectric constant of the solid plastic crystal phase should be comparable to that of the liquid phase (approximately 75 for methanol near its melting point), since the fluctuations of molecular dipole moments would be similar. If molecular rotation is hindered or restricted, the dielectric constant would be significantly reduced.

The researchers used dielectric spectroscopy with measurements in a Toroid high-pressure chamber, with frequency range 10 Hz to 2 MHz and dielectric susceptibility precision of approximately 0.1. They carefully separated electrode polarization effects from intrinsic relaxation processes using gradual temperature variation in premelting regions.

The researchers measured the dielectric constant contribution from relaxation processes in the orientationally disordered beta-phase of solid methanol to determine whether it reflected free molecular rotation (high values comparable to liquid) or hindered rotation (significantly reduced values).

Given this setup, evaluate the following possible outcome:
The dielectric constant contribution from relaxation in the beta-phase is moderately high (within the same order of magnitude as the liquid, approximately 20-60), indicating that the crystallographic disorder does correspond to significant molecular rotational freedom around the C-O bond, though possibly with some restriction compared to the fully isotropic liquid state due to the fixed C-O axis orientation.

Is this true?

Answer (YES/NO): NO